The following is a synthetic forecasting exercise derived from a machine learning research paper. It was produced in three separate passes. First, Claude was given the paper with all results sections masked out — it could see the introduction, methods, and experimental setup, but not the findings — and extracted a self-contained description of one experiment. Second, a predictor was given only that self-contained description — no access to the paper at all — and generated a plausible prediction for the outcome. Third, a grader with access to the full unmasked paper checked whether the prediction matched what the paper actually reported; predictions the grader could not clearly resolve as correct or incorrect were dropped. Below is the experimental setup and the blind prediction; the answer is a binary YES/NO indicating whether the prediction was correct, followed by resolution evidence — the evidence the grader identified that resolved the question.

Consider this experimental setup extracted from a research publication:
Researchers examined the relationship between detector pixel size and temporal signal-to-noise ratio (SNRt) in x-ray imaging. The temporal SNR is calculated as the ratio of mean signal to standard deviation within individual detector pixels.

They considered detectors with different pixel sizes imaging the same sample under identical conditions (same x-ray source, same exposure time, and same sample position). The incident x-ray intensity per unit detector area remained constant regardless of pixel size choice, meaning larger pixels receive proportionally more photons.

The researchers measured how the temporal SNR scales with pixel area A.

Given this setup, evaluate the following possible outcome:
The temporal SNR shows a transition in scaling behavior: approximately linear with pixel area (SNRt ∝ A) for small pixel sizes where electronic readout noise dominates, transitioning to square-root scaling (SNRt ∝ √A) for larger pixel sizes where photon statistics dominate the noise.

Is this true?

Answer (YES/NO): NO